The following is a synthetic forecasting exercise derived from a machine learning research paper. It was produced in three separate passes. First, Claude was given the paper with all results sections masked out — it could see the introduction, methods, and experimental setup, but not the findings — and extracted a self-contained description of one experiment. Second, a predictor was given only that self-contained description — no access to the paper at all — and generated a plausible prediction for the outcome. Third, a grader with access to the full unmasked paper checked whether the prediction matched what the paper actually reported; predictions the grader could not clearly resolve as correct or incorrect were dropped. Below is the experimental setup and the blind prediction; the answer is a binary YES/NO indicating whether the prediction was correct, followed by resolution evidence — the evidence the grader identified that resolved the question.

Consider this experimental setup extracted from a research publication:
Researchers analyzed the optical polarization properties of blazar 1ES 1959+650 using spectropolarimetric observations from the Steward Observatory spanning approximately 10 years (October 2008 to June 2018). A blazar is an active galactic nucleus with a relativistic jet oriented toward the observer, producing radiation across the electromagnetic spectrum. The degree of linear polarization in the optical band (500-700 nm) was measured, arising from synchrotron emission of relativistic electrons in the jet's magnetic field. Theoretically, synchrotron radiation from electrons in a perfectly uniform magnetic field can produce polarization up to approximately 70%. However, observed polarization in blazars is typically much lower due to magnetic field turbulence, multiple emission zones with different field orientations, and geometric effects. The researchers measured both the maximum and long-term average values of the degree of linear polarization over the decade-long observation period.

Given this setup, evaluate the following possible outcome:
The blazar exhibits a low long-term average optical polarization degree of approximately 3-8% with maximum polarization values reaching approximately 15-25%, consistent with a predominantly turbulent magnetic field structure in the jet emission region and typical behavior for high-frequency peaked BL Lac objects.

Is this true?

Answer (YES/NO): NO